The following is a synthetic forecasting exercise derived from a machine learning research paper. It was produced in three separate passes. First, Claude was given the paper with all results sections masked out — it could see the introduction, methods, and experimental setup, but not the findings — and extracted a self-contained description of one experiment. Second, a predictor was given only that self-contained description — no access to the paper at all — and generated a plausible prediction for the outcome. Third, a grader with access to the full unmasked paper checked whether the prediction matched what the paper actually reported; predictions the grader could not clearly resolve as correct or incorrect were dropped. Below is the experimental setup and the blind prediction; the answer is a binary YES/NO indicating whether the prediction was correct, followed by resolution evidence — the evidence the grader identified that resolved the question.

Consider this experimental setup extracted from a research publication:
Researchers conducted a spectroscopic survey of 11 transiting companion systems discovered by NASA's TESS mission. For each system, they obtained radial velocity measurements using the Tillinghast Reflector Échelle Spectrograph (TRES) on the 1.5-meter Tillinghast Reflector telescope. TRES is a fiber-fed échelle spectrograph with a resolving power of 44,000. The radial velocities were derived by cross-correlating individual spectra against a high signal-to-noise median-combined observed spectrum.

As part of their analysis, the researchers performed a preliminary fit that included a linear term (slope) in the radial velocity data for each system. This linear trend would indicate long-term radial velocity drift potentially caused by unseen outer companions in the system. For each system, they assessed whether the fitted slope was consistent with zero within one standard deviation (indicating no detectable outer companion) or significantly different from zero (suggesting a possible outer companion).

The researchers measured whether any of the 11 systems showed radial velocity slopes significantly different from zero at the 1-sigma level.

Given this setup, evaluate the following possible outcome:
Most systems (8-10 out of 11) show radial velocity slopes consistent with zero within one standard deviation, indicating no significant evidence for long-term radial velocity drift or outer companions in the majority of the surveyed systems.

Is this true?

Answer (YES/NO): YES